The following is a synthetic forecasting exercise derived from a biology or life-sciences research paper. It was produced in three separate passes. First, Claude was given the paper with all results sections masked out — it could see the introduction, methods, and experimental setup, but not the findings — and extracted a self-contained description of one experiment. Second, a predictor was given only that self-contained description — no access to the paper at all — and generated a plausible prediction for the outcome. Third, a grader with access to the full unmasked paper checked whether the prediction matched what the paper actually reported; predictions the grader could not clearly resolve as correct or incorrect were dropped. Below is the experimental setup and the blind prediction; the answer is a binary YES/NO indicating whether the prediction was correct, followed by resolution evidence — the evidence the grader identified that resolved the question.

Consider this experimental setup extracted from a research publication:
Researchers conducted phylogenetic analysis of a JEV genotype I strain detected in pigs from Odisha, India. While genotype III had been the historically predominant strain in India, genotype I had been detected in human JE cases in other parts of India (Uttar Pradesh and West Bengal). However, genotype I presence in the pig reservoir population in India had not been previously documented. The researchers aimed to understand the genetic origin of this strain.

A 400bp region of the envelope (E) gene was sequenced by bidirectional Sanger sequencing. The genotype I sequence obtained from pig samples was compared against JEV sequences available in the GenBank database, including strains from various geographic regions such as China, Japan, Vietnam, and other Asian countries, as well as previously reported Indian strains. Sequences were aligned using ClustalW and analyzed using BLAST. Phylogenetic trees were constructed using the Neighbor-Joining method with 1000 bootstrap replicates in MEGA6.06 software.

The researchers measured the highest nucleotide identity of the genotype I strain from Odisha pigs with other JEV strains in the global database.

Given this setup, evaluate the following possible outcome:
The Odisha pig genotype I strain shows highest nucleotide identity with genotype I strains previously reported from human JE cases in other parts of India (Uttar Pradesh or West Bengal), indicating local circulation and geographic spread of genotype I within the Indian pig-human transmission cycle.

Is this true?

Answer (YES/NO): NO